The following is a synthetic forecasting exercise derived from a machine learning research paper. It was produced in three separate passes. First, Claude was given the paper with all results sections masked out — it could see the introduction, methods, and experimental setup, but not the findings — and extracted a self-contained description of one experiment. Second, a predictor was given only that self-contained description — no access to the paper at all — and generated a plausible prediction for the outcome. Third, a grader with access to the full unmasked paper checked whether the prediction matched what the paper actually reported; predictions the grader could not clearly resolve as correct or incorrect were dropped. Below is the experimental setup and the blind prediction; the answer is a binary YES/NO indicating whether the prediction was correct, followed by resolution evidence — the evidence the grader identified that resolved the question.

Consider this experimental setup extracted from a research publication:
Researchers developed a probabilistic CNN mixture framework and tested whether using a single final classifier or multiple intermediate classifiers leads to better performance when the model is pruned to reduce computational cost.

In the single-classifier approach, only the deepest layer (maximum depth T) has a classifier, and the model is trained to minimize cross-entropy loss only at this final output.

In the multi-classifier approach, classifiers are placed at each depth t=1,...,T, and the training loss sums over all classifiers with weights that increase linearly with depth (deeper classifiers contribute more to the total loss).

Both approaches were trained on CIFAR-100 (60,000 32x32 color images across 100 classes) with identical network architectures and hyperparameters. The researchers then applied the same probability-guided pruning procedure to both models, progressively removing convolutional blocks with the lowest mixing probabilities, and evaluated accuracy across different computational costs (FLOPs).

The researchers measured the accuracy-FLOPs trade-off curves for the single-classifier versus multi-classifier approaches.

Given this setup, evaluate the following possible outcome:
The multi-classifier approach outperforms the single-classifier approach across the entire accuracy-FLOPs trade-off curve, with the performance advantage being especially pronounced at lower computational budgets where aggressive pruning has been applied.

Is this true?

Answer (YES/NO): NO